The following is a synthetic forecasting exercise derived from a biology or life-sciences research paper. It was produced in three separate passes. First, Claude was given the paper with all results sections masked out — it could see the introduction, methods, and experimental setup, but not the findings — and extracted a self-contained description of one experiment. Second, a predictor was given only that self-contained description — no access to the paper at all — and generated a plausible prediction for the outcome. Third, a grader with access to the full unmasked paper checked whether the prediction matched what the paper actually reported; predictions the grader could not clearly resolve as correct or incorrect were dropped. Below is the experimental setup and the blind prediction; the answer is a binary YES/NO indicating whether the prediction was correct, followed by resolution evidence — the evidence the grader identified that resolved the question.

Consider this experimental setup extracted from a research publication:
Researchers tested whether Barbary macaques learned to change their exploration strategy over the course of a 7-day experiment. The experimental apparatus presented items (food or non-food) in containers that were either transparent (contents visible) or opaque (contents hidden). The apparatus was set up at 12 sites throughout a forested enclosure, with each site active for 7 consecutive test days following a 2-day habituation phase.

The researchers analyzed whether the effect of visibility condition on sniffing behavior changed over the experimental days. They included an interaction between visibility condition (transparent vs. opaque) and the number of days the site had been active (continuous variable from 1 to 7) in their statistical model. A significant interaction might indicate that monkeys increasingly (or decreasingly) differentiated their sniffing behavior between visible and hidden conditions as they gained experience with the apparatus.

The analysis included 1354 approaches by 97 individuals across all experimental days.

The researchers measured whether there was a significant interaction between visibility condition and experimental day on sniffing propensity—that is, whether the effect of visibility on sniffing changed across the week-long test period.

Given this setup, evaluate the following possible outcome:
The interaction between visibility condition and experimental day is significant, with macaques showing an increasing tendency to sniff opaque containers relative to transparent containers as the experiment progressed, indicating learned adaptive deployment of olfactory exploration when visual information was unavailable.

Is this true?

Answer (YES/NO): NO